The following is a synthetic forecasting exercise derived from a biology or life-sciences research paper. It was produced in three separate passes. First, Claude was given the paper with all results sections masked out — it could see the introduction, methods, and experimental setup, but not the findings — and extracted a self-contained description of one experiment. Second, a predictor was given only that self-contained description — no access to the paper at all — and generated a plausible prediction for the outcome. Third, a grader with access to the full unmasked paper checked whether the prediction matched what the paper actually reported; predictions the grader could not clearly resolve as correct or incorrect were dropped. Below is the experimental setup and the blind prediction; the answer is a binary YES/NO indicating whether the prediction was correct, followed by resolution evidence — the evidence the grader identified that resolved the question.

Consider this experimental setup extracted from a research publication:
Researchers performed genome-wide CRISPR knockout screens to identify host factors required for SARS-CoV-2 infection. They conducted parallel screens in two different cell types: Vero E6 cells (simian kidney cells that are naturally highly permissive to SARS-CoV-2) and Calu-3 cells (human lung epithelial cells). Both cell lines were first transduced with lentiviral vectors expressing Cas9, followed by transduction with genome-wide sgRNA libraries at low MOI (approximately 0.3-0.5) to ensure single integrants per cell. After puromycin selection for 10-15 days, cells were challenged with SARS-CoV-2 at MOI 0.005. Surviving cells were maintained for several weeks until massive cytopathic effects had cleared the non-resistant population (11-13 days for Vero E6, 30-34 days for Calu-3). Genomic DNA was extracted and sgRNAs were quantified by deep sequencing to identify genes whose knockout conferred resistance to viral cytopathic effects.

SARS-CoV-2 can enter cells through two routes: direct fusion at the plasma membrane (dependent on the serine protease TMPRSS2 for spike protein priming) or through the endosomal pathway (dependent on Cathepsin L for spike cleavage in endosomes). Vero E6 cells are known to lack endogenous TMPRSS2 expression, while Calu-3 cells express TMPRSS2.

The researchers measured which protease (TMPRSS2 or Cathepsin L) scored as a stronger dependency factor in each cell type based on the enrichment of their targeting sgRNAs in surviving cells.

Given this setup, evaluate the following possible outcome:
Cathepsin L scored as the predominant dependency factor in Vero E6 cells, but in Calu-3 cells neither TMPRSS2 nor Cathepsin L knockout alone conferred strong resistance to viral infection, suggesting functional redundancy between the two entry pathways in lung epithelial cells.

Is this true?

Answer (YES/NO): NO